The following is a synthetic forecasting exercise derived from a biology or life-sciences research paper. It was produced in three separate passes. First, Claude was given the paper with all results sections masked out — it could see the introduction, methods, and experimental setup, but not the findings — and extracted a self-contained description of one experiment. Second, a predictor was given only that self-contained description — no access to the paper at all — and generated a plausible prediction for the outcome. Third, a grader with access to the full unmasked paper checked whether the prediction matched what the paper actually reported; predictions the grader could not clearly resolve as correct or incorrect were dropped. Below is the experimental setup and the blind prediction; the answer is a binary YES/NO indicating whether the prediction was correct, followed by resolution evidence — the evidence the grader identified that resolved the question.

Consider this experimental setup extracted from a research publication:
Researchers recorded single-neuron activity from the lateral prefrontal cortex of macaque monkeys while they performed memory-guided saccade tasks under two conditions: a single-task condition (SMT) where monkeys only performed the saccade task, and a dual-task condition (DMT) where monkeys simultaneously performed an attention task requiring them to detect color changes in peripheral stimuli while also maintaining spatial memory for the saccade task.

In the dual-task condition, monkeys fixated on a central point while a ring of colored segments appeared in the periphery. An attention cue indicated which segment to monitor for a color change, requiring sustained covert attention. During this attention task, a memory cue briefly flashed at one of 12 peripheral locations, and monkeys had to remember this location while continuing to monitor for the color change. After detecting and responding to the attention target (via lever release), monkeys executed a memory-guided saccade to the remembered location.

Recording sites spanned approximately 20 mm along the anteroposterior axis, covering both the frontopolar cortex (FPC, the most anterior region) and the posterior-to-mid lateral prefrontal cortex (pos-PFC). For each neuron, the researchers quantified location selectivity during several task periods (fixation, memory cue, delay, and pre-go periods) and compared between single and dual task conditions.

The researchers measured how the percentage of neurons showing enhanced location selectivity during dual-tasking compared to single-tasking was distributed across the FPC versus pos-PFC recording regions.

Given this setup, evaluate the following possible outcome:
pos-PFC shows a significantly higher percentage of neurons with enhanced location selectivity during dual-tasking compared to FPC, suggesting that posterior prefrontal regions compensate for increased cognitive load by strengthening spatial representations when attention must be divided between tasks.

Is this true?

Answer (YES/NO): YES